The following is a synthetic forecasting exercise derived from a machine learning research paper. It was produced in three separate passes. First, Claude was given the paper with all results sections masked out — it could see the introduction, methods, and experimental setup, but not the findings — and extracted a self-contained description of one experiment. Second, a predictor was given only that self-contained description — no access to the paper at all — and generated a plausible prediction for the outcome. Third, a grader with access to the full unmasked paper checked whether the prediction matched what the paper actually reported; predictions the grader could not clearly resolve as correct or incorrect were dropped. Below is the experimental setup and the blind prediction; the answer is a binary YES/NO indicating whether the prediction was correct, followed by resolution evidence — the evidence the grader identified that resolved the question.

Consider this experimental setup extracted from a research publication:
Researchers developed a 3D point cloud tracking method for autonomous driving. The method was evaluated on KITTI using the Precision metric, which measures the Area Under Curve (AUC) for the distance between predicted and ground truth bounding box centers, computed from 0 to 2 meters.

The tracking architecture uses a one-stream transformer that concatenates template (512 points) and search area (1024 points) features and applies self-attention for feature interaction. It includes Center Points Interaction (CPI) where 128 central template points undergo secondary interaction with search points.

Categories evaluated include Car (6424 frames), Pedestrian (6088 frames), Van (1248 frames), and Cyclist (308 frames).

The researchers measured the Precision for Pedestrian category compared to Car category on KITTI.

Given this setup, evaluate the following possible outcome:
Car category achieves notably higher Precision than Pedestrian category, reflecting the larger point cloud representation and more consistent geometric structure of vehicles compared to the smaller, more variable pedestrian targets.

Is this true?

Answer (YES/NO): NO